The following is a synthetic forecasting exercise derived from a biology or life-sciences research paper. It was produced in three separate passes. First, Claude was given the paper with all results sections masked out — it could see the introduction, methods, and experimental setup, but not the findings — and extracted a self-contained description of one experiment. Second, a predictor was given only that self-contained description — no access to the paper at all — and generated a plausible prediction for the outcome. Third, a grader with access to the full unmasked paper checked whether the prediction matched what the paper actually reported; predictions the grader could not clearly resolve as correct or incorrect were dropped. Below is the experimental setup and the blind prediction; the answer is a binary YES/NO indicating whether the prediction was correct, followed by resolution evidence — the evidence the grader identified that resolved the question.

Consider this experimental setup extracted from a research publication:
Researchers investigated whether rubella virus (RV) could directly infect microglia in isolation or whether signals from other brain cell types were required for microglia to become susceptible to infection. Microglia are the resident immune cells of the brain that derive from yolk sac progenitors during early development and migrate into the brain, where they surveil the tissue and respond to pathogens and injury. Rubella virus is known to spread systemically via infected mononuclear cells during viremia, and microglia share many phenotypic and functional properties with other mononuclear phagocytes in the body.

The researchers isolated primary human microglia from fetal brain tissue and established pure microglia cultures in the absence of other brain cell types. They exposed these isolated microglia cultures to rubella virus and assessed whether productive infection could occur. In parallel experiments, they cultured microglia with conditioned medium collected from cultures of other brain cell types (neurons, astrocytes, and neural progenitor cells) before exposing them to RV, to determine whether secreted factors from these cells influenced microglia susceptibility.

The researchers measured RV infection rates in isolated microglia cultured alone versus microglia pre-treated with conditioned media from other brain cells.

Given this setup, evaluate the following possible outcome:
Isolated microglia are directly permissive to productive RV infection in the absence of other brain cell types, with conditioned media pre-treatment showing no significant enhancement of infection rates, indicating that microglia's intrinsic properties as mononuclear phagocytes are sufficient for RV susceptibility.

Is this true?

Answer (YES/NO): NO